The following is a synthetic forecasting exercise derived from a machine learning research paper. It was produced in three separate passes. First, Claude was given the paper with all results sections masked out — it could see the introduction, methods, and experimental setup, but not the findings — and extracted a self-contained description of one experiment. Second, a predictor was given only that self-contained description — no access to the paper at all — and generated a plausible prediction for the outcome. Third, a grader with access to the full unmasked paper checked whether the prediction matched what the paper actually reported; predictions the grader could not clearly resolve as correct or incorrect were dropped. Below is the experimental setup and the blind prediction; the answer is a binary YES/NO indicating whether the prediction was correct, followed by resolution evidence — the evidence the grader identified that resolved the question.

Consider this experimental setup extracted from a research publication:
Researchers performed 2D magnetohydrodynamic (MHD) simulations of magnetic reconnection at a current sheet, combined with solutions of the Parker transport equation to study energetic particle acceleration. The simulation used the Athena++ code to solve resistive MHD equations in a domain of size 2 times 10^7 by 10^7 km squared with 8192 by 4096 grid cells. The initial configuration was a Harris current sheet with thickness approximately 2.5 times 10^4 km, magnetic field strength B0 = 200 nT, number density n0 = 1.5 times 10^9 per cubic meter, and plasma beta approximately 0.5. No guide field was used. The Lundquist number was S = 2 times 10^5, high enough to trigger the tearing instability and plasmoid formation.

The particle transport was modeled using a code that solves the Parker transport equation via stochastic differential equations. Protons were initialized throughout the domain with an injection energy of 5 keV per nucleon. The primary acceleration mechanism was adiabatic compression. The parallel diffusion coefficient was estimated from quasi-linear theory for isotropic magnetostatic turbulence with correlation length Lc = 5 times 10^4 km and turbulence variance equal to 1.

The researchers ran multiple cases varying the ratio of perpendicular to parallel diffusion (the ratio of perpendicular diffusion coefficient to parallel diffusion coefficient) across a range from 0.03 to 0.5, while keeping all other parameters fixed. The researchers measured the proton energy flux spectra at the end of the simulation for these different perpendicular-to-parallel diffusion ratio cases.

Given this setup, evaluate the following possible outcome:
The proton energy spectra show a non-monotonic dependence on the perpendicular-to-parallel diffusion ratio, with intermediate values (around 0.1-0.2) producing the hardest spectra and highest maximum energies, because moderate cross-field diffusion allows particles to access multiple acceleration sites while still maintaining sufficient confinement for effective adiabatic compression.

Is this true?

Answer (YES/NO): NO